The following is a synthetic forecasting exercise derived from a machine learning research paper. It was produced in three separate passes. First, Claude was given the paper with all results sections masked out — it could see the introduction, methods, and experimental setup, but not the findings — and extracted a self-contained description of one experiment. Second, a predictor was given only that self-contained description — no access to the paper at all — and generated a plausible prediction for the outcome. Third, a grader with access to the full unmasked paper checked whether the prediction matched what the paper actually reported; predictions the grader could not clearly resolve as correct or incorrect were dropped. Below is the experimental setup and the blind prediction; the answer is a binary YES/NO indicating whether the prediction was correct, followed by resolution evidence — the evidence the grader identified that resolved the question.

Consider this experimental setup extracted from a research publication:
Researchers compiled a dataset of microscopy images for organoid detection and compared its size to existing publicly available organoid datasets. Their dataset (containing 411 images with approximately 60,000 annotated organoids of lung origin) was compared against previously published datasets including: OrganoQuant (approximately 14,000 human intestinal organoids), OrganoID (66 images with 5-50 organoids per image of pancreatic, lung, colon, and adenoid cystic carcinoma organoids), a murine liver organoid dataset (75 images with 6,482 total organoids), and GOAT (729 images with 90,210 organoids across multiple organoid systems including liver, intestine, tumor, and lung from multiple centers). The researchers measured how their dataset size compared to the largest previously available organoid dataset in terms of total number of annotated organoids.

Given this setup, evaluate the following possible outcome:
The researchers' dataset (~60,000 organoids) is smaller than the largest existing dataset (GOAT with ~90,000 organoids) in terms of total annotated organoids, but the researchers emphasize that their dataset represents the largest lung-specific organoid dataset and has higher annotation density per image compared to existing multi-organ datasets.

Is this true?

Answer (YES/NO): NO